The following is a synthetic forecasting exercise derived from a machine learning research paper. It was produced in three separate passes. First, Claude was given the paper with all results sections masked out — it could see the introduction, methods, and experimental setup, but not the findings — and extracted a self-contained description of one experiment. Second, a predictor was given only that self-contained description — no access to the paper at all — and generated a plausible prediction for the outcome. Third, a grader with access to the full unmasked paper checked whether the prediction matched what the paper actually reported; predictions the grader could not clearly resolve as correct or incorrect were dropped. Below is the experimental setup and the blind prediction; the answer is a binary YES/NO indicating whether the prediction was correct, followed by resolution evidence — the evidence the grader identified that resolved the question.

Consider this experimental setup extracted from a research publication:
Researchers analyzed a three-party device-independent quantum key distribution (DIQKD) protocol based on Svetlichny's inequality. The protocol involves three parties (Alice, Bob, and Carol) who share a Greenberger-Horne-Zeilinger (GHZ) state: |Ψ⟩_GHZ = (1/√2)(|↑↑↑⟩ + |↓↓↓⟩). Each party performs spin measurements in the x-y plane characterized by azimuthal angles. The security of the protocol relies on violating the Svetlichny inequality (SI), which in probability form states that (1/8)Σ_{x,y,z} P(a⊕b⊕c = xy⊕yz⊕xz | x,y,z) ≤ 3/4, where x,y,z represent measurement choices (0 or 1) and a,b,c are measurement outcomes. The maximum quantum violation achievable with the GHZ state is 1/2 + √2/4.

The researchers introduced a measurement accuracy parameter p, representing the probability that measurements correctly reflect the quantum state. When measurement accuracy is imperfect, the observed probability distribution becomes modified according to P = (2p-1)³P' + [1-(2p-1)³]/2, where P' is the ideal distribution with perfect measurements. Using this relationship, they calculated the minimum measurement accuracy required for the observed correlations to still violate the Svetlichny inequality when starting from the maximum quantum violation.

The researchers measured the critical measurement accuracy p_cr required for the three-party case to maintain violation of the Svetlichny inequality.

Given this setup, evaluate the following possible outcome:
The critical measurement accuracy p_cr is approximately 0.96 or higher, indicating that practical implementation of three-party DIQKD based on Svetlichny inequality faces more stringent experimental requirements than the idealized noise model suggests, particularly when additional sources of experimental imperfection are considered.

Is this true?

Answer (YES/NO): NO